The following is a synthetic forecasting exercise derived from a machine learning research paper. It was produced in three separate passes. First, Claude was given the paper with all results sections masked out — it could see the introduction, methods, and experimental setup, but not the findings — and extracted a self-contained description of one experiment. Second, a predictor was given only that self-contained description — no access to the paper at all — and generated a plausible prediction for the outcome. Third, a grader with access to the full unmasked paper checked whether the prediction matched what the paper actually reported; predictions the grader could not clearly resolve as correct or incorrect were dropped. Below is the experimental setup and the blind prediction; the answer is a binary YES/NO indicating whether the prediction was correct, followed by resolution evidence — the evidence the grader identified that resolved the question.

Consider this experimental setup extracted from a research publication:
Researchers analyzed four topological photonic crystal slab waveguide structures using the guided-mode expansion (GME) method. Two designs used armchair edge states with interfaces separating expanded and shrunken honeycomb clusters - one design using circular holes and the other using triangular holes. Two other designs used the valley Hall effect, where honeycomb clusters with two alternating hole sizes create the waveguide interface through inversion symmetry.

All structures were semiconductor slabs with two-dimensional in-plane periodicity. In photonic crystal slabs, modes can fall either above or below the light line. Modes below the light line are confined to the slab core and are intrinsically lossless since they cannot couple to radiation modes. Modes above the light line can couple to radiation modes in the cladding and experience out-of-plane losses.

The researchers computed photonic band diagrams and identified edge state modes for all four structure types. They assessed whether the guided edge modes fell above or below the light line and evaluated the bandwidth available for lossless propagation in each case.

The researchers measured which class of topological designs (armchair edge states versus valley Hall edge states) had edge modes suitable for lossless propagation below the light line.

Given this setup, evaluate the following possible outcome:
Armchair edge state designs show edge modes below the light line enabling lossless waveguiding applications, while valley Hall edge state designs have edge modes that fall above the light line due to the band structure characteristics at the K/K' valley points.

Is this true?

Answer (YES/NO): NO